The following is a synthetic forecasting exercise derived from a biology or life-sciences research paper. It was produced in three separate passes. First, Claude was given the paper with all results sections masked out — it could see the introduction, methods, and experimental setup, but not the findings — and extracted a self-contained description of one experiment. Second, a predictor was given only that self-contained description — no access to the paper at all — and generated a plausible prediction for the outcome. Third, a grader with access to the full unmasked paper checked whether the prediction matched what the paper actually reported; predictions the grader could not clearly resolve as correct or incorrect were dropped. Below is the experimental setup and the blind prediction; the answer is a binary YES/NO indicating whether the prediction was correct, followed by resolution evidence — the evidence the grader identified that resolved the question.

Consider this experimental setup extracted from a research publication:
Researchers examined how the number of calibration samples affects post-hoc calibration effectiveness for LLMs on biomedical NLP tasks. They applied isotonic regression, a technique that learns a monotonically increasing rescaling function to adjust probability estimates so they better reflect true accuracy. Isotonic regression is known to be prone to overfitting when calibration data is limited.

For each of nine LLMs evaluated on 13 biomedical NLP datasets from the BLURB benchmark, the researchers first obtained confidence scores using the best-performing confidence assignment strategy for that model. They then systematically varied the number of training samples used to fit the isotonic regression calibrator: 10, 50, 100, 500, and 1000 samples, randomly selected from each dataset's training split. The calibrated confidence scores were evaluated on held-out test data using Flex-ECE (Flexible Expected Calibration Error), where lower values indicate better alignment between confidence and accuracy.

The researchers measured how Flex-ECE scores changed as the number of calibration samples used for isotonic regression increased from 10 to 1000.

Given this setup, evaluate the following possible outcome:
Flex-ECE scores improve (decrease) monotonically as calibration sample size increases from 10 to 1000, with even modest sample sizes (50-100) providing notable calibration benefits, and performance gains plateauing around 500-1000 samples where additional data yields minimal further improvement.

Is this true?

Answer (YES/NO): NO